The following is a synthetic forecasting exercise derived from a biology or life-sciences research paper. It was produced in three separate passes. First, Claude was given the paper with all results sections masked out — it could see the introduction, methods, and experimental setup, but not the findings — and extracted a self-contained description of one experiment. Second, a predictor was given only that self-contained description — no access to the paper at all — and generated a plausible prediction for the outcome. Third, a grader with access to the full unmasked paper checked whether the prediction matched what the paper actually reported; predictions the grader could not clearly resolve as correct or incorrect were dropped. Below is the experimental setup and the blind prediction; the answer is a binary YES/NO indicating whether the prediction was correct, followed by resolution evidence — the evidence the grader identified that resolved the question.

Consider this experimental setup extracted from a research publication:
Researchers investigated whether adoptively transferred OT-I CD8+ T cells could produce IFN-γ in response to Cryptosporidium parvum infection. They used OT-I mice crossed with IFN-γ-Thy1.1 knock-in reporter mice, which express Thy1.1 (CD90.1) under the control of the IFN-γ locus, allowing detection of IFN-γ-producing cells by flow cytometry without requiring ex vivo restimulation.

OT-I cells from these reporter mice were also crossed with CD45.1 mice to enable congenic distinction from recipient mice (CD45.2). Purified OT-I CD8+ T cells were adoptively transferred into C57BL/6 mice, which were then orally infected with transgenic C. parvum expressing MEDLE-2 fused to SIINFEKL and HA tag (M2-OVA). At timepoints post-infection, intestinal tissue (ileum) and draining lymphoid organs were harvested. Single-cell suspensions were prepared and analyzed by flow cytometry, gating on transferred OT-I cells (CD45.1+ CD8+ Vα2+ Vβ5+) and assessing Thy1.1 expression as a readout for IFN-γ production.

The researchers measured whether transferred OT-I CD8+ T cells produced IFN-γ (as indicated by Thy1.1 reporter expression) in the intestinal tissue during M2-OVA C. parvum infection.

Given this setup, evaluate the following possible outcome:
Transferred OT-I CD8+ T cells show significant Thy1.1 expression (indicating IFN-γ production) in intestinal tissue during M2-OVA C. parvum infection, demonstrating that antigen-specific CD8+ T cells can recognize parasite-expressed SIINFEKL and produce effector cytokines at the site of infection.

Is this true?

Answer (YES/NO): YES